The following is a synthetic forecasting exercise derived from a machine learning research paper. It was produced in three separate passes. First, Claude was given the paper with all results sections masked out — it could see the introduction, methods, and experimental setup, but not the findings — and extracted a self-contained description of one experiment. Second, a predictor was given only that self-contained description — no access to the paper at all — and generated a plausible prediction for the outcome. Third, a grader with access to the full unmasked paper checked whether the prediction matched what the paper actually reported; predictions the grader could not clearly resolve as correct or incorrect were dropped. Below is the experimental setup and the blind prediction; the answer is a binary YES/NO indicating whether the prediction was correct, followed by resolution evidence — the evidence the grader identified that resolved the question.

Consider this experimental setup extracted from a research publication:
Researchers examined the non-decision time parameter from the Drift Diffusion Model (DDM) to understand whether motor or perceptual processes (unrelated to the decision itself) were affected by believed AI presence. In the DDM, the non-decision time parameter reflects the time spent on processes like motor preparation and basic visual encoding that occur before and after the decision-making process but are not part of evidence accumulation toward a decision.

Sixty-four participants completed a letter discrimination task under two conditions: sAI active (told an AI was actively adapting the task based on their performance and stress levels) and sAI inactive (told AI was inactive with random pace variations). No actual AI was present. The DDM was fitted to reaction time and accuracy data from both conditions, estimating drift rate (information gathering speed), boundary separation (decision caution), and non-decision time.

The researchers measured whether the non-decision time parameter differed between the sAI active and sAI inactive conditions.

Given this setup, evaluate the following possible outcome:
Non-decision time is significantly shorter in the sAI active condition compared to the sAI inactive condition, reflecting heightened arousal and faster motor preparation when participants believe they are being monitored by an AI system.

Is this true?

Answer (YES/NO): YES